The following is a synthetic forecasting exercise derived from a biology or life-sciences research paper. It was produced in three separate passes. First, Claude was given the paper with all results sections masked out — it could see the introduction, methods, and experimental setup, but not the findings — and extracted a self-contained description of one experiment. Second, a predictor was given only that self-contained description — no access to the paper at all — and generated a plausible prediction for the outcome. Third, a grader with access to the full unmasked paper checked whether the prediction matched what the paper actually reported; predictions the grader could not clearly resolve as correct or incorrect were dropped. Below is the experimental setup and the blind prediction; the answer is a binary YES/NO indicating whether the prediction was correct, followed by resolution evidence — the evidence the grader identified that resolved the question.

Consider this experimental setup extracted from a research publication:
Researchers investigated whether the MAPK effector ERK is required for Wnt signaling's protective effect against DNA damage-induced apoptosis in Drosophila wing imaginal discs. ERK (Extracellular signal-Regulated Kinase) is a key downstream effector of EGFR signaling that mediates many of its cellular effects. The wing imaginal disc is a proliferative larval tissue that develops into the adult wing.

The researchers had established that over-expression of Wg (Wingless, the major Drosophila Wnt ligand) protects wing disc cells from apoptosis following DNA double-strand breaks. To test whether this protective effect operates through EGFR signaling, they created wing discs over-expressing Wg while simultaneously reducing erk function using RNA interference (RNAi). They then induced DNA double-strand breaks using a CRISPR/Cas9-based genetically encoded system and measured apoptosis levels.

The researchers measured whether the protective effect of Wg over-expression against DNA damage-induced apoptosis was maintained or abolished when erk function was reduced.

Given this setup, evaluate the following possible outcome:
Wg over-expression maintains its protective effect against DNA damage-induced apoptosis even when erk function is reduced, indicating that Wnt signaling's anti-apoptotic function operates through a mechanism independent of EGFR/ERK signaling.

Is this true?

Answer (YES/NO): NO